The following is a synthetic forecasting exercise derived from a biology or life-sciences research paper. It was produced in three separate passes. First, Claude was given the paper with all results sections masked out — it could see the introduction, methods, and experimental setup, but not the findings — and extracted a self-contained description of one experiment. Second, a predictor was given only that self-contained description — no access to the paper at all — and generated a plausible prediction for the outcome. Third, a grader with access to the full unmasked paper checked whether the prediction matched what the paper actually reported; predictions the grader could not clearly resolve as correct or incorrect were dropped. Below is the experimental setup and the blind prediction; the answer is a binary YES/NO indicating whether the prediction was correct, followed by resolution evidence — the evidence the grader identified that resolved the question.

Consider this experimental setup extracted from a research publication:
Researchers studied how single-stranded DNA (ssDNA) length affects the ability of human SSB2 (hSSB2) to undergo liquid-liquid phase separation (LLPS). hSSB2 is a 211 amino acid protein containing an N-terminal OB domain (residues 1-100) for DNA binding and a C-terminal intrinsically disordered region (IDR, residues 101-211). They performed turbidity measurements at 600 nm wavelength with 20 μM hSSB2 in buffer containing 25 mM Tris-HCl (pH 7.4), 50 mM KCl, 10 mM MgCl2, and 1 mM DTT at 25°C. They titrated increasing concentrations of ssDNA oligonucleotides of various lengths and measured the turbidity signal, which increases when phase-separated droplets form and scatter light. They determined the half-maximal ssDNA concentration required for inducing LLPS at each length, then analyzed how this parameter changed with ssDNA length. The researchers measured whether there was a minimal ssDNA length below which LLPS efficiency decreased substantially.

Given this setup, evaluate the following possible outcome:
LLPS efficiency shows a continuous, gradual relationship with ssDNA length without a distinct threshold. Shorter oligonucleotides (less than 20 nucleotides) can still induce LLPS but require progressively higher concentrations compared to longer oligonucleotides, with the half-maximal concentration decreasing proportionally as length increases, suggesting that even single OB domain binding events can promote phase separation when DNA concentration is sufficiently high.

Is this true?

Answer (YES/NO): NO